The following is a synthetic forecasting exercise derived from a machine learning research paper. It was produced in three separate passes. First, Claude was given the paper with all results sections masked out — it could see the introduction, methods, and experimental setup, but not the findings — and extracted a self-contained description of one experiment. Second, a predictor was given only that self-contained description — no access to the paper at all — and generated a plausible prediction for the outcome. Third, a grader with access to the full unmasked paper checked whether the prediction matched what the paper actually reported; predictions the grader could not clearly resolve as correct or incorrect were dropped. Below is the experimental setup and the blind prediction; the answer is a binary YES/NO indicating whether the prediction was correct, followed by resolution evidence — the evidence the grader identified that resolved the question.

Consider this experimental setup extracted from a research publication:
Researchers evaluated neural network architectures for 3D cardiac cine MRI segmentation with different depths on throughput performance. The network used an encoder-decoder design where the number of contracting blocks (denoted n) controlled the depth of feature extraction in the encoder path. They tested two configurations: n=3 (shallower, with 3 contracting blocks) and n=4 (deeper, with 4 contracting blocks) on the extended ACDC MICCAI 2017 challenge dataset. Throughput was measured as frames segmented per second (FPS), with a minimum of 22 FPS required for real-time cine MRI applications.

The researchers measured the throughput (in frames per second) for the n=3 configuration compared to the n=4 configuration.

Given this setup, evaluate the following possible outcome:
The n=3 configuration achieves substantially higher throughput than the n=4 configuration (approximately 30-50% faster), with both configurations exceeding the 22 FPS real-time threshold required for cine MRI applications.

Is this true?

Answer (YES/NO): NO